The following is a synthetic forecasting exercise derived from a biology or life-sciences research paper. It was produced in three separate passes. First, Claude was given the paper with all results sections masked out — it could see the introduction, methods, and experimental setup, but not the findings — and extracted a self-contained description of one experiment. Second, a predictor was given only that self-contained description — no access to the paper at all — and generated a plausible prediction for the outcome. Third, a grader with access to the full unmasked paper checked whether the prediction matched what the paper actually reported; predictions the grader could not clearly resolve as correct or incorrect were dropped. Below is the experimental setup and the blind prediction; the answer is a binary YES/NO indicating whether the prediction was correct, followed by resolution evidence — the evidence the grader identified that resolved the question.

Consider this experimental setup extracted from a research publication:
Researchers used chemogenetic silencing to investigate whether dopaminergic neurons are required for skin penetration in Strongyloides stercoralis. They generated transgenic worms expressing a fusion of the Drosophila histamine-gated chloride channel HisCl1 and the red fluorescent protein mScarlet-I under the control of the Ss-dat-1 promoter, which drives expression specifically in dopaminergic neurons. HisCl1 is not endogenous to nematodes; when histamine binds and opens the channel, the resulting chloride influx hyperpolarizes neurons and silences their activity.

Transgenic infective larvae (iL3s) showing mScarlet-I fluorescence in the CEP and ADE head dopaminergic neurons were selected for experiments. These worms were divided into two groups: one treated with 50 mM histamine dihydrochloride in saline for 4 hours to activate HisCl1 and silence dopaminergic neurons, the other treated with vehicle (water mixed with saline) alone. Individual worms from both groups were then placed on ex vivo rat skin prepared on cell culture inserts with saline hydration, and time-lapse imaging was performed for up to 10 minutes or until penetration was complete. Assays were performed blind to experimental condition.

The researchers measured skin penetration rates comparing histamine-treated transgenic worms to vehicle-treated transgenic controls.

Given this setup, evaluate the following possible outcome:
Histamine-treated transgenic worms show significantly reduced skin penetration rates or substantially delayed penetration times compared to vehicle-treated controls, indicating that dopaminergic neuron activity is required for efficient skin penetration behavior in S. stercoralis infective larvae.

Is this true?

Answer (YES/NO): YES